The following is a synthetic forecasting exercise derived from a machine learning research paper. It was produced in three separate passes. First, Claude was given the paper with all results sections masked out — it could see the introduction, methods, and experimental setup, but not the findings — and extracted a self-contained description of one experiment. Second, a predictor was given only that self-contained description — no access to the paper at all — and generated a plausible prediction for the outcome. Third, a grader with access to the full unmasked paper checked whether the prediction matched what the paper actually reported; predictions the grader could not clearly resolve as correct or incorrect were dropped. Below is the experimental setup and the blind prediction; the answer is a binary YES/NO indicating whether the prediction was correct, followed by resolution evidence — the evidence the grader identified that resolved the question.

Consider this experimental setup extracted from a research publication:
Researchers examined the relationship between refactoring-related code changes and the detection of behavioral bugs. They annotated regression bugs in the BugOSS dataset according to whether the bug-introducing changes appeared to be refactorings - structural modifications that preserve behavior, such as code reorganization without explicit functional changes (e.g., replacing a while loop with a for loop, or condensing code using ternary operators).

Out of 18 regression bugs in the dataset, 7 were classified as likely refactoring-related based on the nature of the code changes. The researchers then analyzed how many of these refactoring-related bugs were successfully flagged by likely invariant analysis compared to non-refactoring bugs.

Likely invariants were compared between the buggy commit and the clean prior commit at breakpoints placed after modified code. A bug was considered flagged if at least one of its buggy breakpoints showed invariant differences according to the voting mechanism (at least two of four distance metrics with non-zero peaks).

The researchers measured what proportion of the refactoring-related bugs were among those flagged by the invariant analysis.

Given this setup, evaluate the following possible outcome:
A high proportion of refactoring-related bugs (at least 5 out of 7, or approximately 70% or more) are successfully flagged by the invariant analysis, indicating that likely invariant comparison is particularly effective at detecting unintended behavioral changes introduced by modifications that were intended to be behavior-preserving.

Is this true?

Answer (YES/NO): YES